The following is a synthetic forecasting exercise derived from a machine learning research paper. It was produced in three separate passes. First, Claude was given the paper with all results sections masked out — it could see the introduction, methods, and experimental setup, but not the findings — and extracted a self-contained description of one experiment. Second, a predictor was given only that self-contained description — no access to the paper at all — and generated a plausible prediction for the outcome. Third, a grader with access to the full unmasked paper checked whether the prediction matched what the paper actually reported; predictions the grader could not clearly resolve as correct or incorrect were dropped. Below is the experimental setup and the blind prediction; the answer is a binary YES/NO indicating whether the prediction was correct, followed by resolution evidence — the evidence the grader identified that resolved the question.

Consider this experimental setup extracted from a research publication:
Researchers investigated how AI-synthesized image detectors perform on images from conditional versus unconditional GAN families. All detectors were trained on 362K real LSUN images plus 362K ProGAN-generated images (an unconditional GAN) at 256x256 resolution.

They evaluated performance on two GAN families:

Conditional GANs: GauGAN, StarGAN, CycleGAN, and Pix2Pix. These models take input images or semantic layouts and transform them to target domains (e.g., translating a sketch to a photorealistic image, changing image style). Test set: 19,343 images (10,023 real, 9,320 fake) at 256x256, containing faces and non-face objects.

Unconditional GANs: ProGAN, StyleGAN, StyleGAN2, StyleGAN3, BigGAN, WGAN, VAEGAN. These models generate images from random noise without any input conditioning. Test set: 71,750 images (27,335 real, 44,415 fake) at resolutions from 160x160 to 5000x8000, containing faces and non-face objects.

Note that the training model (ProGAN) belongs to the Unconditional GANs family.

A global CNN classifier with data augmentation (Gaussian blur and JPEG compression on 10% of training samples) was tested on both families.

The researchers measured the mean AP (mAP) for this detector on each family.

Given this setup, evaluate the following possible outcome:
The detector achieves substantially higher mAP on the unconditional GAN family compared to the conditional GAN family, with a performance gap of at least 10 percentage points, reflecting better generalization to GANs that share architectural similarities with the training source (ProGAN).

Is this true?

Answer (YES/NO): NO